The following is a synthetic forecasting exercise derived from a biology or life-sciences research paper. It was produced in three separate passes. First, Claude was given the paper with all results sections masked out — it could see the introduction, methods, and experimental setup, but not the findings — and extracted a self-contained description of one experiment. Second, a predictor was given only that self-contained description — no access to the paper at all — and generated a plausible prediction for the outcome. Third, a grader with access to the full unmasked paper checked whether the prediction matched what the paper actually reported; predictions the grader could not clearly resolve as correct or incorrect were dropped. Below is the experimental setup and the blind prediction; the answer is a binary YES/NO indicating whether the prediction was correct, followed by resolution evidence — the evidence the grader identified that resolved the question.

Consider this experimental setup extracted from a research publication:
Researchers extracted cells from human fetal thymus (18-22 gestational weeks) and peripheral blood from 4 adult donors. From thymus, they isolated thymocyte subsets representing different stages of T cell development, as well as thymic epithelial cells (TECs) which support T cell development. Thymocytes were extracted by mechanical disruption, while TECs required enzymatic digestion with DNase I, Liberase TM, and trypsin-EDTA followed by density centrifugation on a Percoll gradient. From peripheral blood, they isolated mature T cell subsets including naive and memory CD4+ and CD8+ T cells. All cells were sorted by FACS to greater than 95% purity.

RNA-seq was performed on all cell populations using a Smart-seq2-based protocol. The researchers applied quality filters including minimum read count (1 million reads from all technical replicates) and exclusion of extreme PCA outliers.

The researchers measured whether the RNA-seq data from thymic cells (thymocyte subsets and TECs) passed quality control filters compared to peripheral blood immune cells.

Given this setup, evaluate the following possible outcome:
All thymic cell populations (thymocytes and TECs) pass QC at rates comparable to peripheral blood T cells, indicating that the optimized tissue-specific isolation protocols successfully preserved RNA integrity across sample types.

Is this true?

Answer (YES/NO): NO